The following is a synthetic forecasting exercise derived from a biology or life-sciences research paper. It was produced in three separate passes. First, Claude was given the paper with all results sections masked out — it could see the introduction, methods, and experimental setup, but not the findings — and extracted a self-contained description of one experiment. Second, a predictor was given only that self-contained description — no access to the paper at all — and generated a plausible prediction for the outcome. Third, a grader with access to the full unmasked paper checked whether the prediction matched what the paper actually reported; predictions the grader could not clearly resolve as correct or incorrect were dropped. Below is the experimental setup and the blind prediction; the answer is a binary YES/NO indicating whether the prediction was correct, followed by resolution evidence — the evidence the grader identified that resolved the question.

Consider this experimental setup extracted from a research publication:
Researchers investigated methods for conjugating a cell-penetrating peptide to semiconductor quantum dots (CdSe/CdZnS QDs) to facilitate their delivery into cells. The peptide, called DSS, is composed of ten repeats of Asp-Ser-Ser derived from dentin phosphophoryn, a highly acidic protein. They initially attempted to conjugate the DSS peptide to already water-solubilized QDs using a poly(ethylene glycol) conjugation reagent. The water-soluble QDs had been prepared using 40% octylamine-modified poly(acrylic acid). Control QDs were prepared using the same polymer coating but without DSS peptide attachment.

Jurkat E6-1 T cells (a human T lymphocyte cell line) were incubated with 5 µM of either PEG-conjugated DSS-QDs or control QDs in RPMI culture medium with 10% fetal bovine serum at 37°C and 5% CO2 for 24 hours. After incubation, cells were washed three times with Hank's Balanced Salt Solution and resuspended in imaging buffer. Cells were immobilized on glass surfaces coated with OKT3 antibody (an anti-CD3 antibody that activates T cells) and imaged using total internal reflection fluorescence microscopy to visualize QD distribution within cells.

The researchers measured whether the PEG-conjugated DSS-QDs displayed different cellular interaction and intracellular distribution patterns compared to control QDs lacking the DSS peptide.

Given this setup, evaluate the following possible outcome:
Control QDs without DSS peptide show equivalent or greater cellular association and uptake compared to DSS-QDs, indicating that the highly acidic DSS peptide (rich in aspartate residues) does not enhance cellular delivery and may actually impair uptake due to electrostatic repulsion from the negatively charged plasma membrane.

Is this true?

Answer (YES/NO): NO